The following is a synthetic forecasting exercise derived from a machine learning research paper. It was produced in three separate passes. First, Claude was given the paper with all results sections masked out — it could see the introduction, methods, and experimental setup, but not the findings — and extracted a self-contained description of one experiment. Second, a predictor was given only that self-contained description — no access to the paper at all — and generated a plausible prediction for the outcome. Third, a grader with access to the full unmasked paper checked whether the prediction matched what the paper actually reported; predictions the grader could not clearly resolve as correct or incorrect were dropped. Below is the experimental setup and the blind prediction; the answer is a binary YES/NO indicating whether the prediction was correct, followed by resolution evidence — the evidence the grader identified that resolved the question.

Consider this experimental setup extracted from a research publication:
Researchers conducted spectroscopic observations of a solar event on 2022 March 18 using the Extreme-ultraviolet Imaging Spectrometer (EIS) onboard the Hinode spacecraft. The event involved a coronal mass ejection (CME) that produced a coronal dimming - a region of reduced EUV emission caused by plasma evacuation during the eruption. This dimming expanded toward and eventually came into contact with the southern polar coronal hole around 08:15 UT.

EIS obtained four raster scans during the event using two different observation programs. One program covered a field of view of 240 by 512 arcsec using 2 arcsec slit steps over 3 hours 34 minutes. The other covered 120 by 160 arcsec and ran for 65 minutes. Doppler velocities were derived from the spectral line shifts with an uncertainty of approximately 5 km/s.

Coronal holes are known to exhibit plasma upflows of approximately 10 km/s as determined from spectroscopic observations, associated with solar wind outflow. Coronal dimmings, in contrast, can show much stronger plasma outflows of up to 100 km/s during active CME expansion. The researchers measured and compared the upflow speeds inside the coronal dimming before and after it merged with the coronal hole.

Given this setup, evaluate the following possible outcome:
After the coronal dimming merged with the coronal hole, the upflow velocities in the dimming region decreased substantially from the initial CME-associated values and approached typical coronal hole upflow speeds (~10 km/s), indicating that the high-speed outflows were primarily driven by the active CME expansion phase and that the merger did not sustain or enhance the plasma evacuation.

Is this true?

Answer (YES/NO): YES